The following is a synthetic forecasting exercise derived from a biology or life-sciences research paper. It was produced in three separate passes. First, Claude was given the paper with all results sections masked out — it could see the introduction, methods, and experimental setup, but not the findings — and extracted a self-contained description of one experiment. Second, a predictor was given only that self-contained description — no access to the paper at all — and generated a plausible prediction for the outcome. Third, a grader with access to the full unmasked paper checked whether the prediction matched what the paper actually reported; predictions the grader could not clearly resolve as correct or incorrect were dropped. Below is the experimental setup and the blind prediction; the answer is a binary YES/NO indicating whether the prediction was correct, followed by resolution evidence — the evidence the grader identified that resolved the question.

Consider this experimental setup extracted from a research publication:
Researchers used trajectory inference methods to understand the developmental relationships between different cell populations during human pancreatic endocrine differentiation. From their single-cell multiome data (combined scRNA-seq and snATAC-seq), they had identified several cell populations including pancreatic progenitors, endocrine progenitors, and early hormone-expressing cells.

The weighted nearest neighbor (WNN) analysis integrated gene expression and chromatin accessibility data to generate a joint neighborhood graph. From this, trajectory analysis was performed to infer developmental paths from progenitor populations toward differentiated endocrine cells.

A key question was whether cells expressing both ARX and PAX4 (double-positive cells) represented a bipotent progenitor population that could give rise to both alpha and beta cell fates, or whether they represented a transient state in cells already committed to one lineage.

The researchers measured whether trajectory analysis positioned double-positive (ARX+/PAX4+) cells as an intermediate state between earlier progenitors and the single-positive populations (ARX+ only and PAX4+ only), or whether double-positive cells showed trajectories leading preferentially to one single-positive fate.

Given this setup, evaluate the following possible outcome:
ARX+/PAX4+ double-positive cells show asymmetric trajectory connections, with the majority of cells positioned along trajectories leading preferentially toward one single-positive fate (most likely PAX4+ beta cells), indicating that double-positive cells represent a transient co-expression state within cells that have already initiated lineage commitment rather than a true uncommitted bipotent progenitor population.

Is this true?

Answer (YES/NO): NO